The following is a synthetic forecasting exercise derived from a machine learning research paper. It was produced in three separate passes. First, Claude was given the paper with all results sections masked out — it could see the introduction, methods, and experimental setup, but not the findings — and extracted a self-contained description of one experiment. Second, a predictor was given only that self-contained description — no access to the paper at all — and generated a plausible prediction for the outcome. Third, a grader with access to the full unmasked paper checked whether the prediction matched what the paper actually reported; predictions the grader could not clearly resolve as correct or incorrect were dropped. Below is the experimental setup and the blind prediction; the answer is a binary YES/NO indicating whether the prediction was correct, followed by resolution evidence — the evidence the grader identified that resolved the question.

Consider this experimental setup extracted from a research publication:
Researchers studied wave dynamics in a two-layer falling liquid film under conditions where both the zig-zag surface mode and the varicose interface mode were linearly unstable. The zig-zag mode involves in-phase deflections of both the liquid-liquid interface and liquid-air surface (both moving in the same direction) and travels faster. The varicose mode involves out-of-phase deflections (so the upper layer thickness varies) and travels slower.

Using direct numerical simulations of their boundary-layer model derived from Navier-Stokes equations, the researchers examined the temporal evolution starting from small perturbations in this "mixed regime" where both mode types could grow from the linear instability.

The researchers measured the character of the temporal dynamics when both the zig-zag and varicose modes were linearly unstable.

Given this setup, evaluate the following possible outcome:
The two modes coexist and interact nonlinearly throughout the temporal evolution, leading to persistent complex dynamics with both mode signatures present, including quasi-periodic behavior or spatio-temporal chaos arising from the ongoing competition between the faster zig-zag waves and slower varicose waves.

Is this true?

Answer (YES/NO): YES